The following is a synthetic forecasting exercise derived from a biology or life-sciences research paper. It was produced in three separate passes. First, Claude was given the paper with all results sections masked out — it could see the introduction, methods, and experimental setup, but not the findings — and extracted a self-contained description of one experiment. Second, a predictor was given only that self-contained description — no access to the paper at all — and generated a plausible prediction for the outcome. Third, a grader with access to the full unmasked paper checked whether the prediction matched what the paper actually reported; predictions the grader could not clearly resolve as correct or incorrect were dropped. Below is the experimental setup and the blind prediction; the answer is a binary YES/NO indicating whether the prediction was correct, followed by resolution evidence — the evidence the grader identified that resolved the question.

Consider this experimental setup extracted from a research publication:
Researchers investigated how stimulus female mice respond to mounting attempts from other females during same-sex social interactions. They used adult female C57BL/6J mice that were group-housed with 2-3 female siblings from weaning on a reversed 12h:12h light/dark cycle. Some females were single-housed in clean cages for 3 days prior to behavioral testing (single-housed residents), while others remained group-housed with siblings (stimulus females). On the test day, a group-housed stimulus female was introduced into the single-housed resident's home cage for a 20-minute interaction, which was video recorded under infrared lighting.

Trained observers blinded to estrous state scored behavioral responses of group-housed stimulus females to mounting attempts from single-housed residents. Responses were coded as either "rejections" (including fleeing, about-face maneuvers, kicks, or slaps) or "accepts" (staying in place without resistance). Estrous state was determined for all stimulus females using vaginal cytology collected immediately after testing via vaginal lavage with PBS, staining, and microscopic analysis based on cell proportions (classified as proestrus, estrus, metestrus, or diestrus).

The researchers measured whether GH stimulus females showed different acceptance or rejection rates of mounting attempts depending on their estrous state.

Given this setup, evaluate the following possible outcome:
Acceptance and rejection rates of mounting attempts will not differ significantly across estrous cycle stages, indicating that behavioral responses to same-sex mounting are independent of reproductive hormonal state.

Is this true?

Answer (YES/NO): YES